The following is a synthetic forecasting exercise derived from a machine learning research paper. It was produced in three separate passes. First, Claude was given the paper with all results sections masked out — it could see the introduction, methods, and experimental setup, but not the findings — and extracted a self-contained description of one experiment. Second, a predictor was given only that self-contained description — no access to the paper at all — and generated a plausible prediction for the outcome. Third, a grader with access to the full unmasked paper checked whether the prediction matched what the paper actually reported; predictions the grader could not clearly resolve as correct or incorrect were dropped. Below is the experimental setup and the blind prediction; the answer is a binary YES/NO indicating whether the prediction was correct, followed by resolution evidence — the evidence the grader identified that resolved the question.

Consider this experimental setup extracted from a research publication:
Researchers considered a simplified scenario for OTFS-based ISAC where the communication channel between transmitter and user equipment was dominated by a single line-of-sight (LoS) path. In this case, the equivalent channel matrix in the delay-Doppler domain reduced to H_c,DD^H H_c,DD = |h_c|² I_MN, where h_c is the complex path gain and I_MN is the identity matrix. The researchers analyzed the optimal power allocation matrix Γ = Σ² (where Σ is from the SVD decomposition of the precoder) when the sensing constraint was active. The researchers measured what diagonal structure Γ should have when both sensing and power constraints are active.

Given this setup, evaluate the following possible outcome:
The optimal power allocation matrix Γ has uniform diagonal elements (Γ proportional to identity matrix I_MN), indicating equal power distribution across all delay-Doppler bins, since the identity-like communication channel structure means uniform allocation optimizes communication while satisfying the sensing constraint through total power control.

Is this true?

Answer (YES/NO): NO